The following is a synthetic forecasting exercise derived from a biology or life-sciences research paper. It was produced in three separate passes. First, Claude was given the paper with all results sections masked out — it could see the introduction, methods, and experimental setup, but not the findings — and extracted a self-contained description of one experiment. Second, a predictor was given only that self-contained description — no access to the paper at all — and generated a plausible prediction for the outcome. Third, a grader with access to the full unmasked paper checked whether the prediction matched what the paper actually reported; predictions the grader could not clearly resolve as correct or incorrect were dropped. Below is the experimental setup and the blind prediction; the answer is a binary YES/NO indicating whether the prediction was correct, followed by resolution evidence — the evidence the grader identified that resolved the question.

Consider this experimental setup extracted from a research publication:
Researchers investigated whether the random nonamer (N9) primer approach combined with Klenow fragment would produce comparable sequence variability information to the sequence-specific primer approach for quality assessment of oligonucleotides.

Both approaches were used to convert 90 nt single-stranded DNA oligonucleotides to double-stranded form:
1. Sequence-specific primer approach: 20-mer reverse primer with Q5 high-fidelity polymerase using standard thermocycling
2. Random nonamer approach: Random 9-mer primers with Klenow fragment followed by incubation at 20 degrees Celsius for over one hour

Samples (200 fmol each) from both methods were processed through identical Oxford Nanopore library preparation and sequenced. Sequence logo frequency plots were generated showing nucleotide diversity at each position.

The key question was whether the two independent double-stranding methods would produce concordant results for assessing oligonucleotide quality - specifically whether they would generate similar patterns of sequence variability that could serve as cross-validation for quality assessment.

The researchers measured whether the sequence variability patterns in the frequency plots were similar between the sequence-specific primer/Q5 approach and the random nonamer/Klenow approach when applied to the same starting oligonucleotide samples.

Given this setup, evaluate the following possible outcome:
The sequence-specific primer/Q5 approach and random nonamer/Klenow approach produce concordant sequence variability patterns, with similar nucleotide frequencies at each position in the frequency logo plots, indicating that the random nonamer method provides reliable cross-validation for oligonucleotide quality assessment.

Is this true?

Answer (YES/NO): YES